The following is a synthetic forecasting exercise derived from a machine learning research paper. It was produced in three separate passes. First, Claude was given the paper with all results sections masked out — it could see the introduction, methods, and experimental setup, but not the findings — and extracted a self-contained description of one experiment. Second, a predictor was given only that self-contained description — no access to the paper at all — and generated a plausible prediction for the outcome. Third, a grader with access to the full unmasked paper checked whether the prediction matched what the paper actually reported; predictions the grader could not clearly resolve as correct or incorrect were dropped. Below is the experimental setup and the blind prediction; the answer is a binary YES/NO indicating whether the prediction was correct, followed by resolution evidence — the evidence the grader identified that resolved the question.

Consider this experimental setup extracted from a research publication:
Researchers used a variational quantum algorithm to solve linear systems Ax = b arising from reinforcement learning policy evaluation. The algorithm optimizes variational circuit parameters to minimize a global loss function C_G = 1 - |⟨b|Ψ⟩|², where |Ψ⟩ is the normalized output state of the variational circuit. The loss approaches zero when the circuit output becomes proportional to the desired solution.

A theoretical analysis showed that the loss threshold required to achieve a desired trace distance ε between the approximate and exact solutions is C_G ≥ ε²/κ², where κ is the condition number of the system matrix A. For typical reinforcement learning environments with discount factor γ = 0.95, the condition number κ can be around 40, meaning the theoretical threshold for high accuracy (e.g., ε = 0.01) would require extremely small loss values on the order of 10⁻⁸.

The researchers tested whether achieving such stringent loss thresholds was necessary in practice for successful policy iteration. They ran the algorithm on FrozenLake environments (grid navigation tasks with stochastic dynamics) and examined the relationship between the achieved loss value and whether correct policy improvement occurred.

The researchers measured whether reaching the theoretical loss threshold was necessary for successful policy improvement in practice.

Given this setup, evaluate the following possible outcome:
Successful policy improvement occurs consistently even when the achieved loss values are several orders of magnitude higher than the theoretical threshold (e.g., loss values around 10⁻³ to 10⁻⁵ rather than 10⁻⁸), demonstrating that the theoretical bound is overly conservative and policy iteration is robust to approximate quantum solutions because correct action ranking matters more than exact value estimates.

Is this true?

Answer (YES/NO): YES